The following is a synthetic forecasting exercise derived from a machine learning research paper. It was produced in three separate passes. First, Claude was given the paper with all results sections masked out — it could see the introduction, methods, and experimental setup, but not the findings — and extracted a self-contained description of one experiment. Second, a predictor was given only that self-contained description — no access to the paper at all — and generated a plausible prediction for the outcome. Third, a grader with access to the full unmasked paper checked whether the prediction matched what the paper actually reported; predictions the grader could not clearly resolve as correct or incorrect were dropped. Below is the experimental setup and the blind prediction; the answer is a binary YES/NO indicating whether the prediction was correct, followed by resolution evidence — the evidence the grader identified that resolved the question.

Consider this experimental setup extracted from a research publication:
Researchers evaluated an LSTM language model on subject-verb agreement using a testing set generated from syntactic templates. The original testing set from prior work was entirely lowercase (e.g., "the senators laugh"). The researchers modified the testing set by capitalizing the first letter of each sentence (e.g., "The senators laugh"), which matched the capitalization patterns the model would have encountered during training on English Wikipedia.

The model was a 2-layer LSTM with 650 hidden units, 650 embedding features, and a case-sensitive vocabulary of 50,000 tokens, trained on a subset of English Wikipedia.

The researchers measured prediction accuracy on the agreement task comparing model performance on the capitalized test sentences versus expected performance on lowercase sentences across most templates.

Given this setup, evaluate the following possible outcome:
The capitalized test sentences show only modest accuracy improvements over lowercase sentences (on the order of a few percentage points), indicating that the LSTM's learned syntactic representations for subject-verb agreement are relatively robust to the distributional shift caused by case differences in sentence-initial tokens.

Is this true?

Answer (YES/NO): NO